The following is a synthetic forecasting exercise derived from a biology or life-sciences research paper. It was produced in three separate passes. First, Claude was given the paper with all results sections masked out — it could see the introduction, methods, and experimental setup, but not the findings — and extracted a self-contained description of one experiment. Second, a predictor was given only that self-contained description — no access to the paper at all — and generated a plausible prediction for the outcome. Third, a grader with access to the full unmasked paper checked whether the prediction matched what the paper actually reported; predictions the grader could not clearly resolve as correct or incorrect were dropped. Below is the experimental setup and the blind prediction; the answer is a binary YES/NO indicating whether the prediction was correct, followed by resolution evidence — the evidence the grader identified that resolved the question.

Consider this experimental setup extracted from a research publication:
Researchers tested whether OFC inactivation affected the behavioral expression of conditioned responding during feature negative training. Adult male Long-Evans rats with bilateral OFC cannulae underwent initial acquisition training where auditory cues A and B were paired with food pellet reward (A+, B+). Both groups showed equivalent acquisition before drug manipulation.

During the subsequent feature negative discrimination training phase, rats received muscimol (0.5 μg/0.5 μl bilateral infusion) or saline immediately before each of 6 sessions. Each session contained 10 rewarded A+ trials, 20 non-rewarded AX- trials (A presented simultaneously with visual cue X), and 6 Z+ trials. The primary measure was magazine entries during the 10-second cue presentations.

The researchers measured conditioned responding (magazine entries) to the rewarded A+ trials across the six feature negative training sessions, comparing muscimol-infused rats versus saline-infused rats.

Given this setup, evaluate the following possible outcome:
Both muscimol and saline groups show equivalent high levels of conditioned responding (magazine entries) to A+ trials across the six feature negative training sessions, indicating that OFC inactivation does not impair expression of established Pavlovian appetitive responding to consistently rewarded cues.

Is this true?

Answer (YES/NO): NO